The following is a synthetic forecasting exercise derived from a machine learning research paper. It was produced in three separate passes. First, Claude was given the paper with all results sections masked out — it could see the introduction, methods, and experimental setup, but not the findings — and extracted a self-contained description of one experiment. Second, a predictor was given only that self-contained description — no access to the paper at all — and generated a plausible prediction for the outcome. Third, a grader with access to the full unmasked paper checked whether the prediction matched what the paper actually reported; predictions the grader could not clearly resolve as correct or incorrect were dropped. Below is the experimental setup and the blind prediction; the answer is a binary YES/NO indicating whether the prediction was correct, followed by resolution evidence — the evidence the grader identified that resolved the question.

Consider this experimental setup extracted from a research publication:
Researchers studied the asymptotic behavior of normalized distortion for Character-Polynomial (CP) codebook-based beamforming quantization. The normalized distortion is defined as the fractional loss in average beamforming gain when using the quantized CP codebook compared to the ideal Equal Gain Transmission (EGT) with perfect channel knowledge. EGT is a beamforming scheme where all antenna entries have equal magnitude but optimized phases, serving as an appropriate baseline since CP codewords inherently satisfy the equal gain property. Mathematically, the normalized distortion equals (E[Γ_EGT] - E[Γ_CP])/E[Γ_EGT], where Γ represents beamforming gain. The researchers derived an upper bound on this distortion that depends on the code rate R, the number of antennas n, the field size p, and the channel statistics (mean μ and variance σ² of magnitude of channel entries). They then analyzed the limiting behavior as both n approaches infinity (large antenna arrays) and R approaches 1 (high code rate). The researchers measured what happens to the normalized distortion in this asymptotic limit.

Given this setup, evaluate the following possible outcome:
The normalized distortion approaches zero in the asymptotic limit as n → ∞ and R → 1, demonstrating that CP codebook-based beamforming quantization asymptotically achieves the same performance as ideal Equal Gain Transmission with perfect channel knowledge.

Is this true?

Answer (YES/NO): YES